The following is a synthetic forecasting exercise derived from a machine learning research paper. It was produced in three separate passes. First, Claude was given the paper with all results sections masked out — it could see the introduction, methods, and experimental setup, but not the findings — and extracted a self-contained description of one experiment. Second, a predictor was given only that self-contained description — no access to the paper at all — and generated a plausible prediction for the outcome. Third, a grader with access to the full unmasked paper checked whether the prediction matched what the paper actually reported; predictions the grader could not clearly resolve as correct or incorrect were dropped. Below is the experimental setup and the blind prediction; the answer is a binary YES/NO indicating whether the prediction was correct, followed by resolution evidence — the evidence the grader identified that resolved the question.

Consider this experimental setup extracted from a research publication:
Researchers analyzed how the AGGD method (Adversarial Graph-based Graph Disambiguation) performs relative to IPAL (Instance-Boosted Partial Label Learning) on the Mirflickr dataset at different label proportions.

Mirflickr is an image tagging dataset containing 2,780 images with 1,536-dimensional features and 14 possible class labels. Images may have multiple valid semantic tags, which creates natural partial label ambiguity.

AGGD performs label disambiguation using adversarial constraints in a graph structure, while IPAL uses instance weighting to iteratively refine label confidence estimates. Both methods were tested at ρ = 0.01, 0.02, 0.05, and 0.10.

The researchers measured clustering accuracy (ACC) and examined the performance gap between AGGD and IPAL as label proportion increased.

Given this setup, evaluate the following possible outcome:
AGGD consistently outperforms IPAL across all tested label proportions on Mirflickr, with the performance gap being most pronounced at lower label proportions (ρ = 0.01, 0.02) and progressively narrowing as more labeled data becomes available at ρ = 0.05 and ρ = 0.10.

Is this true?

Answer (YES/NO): NO